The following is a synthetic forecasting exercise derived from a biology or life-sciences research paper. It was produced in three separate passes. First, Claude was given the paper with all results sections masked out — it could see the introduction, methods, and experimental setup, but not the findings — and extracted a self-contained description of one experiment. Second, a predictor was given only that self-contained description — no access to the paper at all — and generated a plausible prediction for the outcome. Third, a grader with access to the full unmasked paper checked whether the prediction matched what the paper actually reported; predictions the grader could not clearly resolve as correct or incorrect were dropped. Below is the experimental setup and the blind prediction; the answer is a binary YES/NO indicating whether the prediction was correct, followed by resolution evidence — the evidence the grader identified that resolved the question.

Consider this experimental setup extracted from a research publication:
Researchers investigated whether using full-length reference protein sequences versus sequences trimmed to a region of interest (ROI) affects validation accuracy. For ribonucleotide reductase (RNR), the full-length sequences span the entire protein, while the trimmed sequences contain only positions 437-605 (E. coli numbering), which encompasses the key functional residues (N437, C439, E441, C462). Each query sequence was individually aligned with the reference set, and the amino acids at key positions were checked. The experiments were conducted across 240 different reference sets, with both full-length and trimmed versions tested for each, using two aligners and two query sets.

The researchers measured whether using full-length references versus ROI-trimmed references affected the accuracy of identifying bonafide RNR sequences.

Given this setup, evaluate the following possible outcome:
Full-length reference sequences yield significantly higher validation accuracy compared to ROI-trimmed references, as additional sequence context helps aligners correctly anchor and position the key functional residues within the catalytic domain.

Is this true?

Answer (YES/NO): YES